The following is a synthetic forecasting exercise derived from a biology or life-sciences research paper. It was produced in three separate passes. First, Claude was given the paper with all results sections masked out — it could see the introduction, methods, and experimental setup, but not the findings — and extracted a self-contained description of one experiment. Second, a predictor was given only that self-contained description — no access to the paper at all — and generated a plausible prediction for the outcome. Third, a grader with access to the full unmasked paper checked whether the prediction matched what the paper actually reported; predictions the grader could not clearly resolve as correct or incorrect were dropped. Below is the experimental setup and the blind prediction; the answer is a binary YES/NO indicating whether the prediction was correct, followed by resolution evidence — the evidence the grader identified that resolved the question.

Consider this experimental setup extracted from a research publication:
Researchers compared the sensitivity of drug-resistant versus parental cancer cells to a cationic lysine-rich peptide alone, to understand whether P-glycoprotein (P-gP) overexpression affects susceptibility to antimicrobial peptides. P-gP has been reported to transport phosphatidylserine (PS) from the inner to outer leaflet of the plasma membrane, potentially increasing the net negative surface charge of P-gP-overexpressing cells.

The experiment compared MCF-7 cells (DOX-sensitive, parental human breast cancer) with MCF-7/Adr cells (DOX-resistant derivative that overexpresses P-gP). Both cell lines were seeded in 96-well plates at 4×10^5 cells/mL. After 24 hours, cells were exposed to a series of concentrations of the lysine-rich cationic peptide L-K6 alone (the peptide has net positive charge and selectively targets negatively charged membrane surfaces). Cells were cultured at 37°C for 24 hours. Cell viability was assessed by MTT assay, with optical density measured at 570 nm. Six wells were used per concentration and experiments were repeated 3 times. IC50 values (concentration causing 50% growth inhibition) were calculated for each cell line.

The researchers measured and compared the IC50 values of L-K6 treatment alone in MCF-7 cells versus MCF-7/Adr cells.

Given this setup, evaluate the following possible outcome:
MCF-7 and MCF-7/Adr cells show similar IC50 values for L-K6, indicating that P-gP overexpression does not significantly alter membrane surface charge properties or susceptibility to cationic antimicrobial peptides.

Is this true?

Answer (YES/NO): NO